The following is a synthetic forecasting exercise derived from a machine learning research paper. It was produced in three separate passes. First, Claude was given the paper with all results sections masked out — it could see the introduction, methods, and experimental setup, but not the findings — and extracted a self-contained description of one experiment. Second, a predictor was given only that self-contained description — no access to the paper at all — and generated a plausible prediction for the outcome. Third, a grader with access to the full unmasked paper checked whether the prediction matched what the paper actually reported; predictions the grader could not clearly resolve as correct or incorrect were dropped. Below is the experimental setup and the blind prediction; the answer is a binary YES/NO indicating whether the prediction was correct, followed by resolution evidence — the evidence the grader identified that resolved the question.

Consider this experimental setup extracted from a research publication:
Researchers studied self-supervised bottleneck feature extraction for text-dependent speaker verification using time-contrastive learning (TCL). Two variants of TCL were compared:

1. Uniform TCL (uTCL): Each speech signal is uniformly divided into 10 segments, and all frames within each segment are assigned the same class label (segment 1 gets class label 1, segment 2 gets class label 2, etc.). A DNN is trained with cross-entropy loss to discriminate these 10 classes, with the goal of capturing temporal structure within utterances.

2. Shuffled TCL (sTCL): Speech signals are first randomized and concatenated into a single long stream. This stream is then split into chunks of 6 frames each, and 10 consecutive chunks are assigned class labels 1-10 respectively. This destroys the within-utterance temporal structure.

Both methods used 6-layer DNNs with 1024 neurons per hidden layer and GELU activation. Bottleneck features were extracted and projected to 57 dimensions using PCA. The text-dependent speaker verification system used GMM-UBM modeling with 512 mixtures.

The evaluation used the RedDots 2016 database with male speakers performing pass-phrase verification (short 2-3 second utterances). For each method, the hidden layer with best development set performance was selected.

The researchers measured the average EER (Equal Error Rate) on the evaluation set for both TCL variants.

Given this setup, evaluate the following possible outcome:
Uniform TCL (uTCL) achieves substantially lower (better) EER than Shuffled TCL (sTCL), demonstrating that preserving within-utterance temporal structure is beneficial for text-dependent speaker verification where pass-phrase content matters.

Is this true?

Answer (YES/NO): YES